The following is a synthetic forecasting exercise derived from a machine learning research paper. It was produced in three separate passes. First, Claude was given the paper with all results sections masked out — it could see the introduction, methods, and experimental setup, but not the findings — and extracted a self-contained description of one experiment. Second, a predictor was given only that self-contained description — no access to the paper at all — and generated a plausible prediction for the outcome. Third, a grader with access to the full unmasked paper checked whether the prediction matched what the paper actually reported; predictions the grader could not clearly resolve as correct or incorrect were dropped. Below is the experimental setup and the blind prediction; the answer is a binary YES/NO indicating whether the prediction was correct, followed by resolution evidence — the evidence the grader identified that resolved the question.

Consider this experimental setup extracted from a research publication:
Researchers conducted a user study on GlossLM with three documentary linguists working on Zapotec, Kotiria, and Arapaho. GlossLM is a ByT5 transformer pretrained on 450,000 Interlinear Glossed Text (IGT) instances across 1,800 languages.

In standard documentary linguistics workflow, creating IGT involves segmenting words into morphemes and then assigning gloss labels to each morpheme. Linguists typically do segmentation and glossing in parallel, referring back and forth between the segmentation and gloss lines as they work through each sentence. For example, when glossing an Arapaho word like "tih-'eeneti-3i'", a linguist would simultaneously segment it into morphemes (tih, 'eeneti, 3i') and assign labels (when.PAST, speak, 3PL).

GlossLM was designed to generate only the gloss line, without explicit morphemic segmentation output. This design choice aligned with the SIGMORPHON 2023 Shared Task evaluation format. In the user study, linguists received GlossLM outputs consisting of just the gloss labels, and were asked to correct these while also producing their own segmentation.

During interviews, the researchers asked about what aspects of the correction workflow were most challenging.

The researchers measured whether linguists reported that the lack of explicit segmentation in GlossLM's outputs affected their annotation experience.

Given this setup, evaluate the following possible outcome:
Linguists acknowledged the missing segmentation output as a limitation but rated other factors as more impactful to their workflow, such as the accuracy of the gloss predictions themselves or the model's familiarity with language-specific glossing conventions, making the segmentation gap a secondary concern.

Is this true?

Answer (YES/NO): NO